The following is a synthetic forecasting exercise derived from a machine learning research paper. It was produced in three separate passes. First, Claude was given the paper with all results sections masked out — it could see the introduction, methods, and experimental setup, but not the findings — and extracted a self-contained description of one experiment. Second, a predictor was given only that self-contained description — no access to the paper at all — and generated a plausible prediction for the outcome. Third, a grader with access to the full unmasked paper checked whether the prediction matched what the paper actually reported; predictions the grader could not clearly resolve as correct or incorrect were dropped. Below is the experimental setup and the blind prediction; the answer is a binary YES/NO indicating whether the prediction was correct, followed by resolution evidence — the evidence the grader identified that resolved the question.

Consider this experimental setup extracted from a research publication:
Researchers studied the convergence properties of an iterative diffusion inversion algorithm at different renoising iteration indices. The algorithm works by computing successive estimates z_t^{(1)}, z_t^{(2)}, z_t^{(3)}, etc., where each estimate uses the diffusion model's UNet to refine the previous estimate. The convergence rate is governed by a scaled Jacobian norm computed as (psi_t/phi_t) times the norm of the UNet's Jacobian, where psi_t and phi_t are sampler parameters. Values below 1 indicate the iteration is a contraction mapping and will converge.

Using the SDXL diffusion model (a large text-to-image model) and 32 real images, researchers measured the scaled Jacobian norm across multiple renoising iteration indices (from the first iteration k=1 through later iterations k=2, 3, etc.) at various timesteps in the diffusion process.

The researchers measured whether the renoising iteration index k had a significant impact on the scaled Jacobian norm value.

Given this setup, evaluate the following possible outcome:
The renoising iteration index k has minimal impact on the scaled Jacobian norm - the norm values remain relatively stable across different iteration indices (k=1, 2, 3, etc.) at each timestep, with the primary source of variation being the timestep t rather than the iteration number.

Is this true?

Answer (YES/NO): YES